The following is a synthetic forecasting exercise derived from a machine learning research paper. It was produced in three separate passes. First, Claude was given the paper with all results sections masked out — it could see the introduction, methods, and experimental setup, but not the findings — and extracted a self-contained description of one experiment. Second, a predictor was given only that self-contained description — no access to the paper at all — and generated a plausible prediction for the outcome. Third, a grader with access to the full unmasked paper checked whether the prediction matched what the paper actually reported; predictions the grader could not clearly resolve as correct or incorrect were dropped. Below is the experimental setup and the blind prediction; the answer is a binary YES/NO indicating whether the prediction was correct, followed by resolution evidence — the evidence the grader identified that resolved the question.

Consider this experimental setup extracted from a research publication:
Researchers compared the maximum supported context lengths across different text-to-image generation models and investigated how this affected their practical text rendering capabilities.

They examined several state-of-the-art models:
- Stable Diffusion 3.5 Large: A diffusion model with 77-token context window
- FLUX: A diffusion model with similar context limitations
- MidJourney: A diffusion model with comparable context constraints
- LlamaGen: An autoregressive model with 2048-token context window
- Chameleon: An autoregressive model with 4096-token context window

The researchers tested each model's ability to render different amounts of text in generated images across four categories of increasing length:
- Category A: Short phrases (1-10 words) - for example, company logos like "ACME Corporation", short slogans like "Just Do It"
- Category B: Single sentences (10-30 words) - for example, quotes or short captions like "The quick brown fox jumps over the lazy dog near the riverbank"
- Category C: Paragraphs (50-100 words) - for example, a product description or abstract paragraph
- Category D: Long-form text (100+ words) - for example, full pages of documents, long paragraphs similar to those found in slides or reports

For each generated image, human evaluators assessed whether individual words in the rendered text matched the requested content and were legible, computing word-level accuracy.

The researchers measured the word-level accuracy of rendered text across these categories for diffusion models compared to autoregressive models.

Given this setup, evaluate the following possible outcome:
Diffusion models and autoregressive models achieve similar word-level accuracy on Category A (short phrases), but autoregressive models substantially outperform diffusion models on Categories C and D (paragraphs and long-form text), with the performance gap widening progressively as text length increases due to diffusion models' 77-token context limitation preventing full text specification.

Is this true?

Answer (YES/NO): NO